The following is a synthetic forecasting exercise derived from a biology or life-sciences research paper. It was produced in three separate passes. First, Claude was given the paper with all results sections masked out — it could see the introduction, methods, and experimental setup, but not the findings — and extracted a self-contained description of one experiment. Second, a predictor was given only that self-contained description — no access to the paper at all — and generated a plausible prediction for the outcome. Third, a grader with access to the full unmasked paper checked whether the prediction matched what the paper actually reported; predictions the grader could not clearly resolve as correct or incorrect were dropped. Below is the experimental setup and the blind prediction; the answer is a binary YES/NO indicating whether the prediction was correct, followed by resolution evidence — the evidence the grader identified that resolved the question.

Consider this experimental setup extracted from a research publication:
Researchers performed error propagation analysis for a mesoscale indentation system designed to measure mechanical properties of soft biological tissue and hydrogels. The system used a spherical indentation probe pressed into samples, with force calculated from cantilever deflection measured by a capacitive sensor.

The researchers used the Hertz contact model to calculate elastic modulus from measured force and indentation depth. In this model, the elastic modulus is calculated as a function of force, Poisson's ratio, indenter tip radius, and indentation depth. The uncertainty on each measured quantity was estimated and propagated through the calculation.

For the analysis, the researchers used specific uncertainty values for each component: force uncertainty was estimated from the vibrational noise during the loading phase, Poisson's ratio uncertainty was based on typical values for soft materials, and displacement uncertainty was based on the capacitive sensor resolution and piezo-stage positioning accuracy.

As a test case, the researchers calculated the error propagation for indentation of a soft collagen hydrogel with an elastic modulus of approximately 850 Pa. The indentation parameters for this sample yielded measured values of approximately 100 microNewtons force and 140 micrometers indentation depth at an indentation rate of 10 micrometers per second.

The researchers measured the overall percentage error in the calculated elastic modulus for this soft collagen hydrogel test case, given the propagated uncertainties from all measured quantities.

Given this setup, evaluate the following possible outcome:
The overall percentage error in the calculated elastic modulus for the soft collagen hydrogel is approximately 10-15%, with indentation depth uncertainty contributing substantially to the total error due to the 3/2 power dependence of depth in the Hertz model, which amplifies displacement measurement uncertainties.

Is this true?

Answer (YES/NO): NO